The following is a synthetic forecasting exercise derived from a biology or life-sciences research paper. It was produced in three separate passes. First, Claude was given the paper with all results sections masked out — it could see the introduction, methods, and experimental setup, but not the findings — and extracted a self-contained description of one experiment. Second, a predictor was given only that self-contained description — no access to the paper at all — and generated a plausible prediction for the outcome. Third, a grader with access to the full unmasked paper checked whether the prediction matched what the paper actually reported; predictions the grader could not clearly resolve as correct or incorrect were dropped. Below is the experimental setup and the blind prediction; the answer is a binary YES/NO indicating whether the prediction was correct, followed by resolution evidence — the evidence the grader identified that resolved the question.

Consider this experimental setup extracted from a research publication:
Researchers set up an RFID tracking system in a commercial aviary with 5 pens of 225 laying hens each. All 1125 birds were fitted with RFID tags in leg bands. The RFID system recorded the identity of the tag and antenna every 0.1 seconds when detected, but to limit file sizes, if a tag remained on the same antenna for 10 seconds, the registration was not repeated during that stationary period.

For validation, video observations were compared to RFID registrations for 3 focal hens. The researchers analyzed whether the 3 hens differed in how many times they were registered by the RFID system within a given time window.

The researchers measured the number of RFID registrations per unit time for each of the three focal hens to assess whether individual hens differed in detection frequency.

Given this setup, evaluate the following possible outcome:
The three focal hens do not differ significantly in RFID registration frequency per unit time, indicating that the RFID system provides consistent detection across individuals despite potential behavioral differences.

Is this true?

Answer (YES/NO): NO